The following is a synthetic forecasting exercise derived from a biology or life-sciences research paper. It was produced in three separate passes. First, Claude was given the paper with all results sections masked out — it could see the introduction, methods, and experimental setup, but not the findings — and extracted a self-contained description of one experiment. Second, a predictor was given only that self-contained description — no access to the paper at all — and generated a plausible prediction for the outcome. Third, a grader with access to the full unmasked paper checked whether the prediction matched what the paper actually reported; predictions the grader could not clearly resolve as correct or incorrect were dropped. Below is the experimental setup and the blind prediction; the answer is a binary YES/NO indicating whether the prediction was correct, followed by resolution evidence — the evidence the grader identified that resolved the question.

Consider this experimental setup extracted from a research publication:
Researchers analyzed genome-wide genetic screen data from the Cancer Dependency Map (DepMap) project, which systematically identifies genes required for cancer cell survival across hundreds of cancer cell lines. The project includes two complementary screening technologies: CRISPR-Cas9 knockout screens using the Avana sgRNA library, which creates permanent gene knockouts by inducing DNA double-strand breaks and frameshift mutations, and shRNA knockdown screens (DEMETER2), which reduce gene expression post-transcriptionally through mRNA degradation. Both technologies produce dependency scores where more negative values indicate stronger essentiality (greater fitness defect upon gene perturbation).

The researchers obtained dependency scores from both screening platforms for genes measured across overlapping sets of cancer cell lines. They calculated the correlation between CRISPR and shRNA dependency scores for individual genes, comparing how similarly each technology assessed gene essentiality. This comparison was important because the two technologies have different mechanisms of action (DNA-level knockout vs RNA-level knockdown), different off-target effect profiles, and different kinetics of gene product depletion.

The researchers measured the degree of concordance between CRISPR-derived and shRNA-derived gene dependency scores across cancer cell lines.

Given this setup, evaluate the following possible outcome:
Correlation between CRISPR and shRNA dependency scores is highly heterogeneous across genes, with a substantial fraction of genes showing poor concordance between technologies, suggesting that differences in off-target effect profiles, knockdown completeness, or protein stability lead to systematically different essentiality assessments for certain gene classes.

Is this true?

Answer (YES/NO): NO